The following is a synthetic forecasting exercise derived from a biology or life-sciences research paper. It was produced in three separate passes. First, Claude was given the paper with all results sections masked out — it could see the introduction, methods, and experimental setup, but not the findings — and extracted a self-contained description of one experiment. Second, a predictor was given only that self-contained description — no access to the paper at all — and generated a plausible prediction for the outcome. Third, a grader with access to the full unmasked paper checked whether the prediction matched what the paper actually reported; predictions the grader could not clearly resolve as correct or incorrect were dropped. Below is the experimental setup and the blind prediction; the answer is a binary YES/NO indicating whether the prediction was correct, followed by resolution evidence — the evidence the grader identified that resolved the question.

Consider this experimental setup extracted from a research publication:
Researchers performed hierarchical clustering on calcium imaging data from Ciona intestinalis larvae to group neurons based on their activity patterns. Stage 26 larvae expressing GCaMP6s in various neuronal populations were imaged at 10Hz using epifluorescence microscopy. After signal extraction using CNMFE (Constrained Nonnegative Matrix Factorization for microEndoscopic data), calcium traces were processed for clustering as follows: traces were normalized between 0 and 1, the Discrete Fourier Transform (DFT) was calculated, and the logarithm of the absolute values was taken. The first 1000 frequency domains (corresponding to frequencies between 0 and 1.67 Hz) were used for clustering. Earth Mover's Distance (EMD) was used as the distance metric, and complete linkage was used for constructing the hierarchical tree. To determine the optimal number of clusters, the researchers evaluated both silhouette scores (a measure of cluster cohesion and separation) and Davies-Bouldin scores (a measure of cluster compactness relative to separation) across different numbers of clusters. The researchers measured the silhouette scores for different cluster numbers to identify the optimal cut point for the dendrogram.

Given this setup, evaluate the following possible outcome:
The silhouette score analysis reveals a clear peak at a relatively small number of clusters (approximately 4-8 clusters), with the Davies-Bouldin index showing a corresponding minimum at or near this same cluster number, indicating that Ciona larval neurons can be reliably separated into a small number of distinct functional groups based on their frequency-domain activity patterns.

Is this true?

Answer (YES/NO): YES